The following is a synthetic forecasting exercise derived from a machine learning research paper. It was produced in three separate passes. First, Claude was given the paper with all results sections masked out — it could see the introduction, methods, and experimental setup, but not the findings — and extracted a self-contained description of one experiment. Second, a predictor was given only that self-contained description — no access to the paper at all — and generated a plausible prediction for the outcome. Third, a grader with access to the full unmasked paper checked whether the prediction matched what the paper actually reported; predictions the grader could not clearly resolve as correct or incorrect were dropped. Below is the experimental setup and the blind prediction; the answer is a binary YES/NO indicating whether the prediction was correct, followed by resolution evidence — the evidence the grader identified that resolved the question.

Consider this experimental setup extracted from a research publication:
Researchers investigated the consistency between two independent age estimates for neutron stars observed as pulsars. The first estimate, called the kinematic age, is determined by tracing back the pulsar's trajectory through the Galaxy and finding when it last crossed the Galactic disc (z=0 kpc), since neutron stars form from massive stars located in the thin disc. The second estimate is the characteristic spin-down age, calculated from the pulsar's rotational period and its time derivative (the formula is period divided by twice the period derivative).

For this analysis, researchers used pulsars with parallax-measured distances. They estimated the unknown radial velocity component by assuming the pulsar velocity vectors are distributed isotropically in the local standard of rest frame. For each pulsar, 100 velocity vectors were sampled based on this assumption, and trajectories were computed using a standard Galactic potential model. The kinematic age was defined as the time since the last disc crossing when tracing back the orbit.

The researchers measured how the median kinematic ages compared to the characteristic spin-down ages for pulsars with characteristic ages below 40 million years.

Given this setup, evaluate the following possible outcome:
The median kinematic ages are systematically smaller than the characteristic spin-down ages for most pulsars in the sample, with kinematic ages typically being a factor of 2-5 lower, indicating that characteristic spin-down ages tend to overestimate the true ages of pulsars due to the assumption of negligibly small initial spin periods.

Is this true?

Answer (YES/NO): NO